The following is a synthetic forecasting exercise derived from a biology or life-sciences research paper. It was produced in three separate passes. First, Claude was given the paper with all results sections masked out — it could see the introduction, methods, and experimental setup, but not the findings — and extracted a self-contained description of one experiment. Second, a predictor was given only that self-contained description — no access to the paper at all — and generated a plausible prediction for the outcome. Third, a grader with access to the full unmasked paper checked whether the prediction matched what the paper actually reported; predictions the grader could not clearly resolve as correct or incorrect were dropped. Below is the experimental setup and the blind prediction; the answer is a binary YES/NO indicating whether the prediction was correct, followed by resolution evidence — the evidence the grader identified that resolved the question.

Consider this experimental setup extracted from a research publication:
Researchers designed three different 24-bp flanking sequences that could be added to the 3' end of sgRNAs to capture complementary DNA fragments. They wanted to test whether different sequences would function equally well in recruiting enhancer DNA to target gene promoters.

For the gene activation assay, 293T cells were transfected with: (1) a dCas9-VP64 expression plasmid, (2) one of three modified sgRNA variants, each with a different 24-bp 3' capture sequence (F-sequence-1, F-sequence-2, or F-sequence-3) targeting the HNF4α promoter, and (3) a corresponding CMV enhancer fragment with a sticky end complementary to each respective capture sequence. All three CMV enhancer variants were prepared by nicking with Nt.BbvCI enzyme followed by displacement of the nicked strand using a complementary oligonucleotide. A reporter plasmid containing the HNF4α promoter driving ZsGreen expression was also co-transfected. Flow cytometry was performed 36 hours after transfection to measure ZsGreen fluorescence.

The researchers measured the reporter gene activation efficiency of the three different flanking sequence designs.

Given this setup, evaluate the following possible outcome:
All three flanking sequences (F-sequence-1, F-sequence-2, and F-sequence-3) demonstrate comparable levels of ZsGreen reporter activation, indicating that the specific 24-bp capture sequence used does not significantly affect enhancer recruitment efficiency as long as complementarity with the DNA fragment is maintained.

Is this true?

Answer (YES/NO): NO